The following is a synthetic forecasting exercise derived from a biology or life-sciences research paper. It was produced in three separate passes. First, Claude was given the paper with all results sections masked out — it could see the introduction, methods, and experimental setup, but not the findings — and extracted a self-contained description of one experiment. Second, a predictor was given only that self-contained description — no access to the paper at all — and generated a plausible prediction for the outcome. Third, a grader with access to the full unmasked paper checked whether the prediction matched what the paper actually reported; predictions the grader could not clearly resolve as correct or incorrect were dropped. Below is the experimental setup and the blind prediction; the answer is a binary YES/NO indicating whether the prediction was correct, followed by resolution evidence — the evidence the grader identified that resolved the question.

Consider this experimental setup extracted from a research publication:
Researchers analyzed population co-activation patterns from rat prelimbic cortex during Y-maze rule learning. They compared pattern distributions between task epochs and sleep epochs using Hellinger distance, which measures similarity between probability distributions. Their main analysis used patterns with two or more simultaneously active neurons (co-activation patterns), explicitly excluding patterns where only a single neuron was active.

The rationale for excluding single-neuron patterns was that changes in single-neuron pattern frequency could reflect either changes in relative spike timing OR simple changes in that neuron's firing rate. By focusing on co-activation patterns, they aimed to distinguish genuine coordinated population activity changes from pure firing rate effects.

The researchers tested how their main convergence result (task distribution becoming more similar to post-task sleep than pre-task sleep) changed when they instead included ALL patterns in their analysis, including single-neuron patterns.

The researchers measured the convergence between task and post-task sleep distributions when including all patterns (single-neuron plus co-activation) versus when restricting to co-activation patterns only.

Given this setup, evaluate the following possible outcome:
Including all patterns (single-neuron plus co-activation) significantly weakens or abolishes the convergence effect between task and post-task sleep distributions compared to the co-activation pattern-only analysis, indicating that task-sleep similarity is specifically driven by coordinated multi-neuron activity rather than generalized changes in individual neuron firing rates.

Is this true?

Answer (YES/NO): NO